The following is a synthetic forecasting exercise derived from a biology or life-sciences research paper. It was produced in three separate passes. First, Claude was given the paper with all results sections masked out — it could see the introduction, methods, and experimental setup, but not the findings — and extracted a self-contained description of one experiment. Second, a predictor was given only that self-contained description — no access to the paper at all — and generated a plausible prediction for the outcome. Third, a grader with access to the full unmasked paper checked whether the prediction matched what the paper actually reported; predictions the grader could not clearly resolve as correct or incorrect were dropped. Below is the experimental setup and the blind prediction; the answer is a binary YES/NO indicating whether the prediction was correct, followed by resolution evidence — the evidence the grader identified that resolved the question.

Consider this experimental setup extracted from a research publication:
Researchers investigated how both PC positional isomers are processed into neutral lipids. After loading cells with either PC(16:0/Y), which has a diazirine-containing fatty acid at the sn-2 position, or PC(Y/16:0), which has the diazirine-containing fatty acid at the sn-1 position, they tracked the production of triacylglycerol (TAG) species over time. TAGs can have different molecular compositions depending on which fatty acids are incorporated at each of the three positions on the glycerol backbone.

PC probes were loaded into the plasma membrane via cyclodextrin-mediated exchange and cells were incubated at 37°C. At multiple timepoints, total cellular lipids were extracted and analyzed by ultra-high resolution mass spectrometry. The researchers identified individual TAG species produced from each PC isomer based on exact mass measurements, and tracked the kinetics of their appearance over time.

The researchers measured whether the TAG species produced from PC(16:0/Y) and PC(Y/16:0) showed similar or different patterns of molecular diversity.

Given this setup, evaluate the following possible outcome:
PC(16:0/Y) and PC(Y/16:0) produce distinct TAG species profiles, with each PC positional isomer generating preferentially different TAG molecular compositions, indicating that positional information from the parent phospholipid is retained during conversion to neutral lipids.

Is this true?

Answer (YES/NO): NO